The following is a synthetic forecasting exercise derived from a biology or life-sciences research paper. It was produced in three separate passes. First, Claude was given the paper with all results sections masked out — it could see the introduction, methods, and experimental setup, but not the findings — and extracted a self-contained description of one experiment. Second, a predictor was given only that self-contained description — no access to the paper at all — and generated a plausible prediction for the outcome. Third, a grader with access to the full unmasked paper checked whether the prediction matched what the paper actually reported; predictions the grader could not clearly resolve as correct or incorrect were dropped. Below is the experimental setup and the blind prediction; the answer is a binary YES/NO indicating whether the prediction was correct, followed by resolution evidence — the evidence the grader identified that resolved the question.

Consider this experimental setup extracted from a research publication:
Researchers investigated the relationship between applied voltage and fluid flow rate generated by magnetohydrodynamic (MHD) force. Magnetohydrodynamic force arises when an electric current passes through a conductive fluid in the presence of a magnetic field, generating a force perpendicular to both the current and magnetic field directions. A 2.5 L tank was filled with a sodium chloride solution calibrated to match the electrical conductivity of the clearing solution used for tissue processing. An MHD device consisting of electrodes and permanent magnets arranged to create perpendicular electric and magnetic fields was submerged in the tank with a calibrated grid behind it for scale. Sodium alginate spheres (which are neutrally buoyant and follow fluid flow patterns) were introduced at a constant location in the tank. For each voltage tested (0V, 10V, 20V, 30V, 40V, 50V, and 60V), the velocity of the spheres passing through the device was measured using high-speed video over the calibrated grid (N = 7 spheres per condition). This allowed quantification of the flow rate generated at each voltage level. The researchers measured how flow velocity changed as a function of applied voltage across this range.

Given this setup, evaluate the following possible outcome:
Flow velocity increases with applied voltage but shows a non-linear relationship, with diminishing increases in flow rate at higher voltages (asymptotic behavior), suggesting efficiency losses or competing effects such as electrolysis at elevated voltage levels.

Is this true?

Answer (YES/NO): NO